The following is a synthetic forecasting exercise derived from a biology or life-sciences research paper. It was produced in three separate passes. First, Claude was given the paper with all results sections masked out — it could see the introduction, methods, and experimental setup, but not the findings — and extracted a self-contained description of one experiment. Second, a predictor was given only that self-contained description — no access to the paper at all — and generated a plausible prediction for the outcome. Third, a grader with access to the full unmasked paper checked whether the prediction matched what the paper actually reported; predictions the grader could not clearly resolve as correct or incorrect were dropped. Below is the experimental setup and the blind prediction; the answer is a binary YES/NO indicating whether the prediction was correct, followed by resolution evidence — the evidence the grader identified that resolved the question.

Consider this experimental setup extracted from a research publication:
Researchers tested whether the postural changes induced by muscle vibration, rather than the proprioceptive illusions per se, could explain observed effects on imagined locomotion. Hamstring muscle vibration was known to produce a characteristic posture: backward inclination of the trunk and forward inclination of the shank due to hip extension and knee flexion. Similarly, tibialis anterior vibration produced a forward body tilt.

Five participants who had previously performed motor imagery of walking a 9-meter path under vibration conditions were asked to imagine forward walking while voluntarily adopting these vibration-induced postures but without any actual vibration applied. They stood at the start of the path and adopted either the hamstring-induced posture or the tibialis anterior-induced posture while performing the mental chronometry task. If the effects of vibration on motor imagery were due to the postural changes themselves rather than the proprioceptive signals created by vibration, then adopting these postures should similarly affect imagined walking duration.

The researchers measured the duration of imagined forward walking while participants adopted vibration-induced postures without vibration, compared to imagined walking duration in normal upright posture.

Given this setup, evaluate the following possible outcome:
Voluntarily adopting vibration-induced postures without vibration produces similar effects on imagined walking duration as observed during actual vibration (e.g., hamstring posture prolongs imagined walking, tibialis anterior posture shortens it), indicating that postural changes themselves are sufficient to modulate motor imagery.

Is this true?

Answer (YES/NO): NO